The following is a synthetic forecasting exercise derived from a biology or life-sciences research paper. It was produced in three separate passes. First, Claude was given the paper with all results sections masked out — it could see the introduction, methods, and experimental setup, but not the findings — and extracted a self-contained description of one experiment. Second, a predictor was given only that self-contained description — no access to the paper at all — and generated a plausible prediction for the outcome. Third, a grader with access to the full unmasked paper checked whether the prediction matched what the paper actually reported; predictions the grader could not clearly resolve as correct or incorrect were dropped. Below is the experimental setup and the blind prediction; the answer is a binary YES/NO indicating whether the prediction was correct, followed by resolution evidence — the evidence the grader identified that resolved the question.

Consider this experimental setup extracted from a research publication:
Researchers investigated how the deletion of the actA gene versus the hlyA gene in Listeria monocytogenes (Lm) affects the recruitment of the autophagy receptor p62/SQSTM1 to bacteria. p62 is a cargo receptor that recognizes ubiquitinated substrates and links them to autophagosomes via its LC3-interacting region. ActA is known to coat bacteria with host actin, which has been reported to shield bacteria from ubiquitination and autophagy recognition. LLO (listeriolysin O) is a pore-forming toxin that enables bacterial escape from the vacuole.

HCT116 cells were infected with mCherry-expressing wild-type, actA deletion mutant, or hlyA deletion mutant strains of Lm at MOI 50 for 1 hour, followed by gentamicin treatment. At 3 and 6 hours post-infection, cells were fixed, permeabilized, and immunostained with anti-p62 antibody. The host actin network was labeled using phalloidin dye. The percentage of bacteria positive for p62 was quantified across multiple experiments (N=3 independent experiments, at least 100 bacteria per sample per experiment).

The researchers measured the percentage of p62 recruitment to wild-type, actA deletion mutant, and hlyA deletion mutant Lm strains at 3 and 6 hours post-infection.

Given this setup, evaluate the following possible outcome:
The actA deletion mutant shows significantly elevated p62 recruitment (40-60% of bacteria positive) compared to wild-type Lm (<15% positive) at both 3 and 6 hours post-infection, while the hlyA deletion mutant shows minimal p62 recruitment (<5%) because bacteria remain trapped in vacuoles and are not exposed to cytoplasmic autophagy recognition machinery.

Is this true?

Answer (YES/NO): NO